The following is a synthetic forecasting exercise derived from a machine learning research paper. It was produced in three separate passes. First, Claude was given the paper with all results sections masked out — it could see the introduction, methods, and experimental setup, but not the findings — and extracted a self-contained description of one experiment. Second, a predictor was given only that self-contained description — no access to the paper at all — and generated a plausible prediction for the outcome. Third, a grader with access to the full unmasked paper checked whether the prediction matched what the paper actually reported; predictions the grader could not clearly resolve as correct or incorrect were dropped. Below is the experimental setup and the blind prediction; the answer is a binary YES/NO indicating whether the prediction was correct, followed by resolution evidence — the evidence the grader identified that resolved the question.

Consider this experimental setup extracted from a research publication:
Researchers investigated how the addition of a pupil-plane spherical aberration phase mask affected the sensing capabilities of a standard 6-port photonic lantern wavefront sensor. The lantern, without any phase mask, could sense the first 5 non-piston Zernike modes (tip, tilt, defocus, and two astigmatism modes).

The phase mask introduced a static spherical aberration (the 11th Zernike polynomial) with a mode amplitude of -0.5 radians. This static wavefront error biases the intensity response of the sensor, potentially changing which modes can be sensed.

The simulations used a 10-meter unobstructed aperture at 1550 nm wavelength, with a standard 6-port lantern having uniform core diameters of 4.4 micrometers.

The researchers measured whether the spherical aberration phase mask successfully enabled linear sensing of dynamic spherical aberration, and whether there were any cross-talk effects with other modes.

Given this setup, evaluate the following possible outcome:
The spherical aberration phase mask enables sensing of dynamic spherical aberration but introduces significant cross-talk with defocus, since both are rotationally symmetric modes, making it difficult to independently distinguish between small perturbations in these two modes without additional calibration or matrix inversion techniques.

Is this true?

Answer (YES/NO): YES